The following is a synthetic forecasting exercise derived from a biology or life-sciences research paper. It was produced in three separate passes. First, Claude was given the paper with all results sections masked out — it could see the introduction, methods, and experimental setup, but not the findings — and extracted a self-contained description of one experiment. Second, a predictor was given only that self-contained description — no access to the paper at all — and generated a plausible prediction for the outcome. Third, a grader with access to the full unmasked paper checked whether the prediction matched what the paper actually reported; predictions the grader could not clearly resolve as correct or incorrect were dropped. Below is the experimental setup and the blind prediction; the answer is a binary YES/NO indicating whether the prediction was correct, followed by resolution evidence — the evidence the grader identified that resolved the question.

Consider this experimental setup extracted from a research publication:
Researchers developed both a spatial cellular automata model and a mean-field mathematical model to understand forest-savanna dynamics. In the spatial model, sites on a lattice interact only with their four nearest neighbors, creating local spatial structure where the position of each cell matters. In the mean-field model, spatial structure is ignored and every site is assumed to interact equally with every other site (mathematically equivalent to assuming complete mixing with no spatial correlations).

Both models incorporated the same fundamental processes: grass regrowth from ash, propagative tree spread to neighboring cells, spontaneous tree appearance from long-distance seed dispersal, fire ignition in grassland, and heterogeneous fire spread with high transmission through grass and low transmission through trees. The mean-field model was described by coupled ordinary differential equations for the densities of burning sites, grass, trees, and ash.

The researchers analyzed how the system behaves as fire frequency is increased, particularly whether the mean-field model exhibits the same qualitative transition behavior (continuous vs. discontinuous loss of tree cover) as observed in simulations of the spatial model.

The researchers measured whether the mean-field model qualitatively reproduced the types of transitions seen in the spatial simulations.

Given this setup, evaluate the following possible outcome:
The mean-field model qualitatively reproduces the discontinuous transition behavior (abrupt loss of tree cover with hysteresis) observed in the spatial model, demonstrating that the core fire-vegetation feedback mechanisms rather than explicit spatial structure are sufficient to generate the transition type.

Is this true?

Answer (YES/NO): YES